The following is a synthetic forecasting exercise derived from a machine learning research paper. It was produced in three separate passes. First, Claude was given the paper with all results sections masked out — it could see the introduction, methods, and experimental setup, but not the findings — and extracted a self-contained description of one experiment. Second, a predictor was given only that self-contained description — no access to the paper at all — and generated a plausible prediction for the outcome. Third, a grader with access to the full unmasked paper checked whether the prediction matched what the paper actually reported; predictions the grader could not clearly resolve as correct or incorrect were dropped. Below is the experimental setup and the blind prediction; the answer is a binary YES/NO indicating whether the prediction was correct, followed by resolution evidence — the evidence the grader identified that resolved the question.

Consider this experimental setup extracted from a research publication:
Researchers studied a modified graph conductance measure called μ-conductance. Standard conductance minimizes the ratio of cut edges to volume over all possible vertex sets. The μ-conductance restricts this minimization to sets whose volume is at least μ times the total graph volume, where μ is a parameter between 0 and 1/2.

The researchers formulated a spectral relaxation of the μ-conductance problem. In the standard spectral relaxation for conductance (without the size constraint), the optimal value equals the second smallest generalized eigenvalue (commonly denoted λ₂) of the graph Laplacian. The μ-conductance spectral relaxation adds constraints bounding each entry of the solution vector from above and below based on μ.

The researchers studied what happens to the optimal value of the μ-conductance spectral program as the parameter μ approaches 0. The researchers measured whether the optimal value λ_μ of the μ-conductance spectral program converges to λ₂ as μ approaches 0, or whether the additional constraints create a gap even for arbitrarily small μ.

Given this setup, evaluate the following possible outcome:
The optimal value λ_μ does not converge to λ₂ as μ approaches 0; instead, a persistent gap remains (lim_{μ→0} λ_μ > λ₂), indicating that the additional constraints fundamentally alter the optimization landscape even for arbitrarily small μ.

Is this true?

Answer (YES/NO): NO